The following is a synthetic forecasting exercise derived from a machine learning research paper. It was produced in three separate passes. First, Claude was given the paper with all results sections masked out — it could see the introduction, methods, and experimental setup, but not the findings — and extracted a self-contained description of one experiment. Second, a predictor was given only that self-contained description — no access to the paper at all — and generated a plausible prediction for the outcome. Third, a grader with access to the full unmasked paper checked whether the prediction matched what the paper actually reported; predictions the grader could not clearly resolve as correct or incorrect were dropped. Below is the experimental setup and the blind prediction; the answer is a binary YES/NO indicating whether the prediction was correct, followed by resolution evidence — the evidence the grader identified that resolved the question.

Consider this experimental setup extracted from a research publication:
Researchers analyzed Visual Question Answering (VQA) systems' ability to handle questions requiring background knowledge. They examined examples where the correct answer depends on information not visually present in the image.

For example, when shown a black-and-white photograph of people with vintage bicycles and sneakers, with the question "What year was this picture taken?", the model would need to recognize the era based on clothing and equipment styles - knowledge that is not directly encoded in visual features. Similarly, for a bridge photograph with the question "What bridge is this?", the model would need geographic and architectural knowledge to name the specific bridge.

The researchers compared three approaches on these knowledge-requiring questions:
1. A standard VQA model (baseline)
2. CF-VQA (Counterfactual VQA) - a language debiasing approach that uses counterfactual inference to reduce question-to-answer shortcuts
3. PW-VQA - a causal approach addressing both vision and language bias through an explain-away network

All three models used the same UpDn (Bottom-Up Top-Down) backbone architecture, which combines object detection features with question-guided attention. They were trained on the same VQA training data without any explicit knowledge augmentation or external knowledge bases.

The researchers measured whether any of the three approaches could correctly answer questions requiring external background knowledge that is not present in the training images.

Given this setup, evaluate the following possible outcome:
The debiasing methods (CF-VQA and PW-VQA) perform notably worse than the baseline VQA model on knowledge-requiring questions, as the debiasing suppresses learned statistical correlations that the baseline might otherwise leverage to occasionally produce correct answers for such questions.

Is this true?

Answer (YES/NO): NO